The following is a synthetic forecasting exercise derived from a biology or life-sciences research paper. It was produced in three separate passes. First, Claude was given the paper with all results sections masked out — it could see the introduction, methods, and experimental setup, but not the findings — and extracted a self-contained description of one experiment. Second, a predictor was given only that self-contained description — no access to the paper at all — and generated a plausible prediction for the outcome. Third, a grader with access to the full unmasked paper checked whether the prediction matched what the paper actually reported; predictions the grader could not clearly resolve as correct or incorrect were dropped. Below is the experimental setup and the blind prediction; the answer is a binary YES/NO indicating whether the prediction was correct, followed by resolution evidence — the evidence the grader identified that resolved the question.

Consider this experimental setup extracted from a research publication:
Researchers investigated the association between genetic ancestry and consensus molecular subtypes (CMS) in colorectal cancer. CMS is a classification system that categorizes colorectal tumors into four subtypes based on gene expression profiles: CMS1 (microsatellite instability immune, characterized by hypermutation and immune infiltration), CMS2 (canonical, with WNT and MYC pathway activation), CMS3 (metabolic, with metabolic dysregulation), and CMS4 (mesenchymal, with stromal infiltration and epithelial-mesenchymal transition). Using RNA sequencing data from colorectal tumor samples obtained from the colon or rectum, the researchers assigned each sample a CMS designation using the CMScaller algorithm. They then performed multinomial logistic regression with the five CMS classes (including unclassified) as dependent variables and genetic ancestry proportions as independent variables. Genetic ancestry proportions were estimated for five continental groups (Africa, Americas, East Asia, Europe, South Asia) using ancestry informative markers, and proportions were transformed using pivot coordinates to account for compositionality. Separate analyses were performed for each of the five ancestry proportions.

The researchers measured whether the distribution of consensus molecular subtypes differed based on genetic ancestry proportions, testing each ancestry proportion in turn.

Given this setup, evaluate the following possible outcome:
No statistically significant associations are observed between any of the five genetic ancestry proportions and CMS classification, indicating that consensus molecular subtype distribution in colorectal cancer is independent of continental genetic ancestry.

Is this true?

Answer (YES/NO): NO